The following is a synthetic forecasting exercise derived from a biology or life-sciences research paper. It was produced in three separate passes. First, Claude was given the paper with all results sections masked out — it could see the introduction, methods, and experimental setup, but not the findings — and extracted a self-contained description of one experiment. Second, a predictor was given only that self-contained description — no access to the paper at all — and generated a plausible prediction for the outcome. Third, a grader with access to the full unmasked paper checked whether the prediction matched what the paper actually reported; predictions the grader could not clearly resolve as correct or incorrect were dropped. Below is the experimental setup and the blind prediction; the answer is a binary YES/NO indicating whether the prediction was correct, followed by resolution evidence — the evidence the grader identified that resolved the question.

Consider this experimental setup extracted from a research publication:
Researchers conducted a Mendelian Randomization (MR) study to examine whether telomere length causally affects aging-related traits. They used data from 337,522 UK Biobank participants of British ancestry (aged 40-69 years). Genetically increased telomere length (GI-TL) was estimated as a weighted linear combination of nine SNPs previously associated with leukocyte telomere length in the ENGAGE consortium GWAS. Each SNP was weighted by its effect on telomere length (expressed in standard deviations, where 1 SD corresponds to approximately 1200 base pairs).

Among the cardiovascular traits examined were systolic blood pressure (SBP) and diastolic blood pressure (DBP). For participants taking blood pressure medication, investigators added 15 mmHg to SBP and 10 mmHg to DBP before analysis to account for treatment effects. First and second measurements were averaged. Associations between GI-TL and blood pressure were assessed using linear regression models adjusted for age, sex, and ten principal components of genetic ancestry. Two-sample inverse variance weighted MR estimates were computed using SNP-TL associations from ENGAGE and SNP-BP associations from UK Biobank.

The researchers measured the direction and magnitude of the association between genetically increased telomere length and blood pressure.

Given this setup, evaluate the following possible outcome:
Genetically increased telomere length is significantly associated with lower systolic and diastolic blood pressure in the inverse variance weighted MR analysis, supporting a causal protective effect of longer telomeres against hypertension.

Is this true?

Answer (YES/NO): NO